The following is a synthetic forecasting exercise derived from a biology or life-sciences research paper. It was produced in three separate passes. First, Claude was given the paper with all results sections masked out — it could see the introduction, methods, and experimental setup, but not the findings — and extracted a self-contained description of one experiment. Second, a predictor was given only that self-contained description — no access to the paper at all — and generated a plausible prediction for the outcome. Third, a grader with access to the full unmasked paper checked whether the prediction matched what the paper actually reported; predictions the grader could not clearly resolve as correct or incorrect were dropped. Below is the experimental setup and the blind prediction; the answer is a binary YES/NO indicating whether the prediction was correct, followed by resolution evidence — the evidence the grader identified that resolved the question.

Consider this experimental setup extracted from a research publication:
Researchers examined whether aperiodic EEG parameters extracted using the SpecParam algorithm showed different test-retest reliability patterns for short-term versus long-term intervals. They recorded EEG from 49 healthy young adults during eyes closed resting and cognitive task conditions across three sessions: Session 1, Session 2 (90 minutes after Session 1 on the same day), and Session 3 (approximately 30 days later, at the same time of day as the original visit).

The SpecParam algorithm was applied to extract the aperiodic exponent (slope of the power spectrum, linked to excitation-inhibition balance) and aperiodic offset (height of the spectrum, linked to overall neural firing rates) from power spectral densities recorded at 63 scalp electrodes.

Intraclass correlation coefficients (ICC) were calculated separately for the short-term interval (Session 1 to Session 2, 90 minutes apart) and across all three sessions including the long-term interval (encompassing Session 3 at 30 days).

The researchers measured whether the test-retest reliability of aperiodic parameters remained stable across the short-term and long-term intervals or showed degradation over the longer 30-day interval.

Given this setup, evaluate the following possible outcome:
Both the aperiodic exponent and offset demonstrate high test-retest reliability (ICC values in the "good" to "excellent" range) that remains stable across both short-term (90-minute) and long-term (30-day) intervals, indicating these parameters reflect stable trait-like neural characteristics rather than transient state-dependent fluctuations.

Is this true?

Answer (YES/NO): NO